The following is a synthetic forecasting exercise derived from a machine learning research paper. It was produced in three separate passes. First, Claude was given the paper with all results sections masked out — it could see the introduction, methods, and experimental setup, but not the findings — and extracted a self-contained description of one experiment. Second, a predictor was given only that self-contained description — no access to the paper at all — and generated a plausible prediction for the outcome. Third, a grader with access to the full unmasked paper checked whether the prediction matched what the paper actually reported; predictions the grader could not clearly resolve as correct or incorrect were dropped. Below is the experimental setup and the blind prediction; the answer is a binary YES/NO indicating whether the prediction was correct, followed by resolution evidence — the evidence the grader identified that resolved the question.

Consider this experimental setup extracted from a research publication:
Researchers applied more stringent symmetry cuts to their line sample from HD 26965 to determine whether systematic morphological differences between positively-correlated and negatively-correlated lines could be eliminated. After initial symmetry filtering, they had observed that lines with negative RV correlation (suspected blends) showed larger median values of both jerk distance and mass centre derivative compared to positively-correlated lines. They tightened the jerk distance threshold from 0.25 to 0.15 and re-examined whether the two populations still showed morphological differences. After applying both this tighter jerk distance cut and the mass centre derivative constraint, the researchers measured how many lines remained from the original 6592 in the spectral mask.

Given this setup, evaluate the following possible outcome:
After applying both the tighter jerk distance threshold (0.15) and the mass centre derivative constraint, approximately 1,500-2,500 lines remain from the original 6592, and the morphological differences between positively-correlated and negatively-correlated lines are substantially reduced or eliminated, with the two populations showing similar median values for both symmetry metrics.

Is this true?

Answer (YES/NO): NO